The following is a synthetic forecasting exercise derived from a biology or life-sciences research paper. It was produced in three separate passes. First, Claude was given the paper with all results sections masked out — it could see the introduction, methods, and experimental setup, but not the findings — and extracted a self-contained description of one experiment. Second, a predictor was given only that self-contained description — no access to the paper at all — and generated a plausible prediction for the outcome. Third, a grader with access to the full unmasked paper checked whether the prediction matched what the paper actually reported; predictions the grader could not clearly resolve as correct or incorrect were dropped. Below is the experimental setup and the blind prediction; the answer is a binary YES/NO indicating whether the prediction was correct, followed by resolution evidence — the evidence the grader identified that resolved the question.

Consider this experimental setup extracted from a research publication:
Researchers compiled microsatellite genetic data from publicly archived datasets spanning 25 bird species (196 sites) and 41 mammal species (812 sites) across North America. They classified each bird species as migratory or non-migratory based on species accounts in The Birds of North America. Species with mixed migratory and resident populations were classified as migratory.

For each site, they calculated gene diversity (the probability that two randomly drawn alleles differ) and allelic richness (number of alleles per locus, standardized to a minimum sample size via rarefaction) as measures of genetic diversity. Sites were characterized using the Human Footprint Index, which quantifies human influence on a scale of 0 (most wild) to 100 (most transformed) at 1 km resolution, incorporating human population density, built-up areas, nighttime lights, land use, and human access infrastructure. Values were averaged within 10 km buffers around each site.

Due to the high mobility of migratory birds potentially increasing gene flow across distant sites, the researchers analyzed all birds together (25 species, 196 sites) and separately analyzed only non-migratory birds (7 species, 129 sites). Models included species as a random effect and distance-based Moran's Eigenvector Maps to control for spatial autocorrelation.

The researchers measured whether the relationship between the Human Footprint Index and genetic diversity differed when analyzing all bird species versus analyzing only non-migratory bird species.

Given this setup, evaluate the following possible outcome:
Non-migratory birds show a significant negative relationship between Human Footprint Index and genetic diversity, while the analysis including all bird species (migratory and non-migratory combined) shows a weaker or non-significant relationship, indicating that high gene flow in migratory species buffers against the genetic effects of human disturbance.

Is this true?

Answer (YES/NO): NO